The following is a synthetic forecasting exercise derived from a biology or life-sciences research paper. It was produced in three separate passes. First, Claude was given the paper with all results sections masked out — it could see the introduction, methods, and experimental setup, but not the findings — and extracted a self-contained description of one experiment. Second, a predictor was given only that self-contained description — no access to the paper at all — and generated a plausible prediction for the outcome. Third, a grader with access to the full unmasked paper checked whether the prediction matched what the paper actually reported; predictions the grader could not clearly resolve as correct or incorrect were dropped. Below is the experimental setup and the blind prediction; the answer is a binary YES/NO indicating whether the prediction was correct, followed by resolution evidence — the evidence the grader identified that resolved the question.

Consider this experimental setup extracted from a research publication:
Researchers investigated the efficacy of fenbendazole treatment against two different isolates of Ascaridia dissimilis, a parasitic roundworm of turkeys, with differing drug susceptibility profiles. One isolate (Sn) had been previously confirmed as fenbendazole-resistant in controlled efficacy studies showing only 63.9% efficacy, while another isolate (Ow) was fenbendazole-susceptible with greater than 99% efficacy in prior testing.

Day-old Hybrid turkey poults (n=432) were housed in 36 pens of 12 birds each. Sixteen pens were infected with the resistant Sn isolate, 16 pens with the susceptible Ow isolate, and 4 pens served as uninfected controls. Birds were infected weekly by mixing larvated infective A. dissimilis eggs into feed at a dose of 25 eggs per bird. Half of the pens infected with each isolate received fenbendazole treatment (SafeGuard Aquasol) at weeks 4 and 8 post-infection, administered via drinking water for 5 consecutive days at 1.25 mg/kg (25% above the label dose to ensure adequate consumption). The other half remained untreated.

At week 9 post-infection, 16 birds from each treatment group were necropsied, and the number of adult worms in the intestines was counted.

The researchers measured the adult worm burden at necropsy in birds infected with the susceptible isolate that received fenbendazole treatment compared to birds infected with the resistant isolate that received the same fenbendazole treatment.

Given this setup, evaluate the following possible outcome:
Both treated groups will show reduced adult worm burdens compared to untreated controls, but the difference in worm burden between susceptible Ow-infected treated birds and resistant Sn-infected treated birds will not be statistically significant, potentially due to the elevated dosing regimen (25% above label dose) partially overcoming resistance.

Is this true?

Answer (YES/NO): NO